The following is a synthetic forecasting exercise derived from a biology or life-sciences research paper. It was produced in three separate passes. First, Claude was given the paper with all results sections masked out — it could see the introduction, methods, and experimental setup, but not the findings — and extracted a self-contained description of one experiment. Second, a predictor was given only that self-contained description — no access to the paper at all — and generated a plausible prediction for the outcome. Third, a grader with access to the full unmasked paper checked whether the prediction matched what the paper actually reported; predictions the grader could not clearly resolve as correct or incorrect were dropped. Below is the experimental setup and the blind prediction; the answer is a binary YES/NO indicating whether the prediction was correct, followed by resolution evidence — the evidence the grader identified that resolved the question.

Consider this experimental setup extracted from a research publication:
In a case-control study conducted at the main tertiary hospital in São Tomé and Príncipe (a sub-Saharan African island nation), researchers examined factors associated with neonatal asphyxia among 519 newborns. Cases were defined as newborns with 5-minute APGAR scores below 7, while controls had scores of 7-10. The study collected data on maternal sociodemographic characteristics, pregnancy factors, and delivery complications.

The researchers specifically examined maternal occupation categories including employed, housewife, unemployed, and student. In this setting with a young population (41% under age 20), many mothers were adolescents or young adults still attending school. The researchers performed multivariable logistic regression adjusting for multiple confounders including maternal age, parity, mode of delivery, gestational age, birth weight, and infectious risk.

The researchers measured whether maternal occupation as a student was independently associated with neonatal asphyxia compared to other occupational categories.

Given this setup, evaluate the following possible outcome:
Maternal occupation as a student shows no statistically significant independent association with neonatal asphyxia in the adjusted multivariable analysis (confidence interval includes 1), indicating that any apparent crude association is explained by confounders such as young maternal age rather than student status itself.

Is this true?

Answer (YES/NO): NO